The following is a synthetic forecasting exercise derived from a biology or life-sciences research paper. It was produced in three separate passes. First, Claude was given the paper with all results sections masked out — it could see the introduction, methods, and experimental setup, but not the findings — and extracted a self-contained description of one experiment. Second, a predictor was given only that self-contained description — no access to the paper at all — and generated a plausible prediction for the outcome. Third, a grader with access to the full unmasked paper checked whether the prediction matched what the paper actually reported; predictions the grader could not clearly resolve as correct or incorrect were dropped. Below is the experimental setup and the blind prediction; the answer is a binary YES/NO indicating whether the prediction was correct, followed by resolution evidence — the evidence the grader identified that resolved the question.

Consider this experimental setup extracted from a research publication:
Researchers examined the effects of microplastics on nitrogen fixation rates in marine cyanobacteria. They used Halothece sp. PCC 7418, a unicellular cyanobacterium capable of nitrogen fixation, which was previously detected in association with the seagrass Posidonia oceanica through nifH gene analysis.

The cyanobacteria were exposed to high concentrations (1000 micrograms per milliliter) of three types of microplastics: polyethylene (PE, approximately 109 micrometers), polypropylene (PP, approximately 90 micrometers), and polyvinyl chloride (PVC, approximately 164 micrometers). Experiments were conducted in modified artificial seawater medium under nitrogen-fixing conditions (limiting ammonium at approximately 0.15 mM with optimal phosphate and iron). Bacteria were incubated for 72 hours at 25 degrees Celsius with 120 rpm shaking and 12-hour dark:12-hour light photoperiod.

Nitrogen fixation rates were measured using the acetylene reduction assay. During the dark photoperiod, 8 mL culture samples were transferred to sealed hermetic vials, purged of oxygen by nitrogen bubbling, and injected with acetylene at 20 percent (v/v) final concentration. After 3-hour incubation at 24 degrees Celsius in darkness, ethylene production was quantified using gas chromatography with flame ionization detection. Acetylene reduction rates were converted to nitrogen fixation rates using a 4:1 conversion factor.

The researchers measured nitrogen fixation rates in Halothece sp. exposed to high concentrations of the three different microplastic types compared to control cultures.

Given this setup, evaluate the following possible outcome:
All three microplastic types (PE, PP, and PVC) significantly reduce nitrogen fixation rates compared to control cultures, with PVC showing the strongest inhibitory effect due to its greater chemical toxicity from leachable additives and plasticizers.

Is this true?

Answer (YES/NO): NO